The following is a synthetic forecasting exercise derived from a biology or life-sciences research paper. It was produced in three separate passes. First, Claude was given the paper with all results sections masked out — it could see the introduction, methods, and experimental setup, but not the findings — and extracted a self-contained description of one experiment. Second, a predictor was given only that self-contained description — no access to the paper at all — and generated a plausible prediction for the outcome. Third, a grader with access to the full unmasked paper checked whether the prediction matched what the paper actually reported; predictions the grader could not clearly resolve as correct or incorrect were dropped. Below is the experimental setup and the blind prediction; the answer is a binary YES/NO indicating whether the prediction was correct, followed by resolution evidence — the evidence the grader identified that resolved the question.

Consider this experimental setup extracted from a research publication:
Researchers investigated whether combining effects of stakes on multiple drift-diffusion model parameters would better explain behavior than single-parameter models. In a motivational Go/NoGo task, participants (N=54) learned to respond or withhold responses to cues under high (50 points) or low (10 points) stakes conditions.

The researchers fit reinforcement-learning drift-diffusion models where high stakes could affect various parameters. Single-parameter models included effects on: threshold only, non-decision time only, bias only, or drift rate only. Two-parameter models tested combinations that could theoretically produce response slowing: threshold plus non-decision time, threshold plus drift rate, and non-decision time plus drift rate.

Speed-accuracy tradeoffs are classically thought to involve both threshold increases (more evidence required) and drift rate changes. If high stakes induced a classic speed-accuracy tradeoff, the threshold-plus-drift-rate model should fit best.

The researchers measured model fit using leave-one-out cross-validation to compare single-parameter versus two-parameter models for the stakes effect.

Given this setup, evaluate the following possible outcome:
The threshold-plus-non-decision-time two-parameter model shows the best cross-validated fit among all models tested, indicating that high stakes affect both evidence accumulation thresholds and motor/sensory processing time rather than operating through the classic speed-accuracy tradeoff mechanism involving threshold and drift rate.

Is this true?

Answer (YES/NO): NO